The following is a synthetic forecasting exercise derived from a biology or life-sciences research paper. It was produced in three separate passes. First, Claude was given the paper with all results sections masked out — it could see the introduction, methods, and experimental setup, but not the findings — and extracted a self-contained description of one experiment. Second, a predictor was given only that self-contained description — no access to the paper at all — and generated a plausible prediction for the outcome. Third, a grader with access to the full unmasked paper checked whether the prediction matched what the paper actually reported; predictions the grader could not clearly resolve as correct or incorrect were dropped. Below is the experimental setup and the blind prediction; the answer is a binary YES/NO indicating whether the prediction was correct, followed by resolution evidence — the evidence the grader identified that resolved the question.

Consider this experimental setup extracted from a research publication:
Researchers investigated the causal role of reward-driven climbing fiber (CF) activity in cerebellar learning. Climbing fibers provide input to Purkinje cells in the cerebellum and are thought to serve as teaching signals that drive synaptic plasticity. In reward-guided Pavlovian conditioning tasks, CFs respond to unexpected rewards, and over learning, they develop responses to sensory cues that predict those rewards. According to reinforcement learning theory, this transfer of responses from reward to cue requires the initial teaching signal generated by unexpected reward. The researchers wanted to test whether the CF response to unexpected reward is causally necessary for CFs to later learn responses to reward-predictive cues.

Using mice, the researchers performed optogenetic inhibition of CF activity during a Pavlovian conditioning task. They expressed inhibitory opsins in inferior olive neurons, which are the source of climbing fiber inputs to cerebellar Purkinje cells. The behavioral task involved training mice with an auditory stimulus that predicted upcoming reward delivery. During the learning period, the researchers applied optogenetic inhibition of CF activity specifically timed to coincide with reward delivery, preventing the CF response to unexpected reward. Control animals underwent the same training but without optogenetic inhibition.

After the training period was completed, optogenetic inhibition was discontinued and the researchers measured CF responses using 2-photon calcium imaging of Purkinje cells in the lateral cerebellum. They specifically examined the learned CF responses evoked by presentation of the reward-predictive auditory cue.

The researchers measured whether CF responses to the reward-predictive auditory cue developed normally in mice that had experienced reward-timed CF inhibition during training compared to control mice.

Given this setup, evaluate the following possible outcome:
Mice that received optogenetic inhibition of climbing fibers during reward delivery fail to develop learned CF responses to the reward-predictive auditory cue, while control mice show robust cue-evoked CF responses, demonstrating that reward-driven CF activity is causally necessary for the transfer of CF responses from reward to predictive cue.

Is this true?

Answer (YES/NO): NO